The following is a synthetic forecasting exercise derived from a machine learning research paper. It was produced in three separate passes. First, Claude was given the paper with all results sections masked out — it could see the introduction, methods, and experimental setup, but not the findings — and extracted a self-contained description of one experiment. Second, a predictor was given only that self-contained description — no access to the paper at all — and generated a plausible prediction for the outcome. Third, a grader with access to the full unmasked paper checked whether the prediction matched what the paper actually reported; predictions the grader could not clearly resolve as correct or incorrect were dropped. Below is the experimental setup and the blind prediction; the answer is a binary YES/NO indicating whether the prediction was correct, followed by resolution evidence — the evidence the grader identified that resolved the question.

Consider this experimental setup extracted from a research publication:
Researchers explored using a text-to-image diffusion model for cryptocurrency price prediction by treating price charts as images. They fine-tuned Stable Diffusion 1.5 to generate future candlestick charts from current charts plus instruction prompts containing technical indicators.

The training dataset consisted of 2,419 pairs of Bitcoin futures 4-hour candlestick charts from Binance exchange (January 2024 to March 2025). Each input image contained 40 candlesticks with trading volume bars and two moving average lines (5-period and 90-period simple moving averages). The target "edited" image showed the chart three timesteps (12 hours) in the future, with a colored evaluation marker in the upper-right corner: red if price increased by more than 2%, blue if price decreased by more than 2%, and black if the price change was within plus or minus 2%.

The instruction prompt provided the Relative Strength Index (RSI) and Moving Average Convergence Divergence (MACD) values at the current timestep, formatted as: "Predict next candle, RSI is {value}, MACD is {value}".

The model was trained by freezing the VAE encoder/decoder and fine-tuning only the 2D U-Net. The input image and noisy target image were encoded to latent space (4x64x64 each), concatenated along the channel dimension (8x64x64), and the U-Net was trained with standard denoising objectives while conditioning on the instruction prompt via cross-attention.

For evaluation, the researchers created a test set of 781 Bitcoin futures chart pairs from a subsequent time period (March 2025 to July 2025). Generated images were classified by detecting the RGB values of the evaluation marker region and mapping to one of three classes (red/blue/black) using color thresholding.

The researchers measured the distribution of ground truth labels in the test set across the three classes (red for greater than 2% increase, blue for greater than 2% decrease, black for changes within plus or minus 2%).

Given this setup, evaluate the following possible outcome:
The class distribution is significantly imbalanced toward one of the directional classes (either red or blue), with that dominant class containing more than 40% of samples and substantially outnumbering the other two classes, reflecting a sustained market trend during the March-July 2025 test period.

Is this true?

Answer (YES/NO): NO